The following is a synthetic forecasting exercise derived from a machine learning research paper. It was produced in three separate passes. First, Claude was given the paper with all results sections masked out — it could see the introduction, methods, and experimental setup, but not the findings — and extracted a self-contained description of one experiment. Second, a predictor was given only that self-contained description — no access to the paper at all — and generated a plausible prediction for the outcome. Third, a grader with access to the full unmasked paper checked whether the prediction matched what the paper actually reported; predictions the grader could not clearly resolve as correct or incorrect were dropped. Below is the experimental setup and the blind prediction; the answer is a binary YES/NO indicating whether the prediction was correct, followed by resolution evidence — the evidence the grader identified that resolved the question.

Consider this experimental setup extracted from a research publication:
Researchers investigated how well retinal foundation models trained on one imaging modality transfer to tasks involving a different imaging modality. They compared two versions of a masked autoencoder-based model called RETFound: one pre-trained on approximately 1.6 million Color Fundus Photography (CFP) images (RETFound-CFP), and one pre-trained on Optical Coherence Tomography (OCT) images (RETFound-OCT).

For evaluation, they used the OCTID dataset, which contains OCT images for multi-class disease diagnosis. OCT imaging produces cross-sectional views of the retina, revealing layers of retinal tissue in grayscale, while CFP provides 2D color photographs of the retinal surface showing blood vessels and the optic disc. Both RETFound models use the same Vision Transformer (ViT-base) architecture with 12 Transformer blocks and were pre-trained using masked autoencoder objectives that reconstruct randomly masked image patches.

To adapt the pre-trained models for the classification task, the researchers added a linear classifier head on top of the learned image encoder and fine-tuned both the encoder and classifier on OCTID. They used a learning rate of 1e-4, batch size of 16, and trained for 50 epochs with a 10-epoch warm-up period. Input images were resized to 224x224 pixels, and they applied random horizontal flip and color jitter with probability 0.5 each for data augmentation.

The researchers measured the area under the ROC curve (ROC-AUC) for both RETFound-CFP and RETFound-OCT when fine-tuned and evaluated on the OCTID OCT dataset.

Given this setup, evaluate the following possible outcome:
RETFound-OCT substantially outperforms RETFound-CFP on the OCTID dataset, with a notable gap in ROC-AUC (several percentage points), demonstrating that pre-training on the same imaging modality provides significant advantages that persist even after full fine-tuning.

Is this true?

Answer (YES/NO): YES